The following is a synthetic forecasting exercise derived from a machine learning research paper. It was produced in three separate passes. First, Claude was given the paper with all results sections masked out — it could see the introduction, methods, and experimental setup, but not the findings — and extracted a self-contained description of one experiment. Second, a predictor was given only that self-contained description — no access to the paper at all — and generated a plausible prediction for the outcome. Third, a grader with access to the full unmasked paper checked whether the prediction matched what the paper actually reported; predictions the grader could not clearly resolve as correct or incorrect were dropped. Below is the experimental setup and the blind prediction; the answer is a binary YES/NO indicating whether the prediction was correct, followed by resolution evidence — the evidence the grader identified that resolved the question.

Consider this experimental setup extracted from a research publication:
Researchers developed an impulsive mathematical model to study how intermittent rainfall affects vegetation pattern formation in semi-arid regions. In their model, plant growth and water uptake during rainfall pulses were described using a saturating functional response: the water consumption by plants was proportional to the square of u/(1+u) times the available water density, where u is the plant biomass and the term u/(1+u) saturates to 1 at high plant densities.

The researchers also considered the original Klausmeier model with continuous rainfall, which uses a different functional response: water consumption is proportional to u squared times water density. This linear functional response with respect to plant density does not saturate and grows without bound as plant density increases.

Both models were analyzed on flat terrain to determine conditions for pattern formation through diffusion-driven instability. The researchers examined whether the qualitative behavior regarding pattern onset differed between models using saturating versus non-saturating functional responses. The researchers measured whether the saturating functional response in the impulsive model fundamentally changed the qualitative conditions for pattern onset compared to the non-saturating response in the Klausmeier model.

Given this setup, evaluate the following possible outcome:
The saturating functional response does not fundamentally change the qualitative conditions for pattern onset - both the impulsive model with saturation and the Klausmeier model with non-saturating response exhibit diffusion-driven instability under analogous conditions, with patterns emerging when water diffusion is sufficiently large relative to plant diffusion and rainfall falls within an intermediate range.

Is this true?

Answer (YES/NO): NO